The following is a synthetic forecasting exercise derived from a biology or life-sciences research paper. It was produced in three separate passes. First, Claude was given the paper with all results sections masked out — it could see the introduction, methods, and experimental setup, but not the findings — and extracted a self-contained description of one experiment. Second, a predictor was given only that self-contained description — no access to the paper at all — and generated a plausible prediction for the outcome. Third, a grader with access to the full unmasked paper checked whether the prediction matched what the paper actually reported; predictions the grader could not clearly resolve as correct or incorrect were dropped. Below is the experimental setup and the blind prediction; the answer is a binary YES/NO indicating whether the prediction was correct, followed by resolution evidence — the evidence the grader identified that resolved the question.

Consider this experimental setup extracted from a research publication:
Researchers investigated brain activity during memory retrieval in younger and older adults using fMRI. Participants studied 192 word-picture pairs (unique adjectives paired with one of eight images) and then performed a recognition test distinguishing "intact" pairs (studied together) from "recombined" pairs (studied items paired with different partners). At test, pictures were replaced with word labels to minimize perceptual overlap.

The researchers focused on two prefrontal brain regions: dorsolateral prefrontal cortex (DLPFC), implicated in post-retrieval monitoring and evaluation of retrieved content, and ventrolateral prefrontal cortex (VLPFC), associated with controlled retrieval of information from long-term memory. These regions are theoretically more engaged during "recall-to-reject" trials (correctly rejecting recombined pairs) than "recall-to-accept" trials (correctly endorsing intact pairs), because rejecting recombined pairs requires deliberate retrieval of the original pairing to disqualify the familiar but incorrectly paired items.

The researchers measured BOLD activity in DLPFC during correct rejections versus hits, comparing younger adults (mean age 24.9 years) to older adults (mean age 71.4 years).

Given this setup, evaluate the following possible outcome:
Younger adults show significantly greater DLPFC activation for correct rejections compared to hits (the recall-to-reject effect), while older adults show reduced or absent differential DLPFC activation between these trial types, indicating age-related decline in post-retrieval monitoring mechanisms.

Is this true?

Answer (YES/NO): YES